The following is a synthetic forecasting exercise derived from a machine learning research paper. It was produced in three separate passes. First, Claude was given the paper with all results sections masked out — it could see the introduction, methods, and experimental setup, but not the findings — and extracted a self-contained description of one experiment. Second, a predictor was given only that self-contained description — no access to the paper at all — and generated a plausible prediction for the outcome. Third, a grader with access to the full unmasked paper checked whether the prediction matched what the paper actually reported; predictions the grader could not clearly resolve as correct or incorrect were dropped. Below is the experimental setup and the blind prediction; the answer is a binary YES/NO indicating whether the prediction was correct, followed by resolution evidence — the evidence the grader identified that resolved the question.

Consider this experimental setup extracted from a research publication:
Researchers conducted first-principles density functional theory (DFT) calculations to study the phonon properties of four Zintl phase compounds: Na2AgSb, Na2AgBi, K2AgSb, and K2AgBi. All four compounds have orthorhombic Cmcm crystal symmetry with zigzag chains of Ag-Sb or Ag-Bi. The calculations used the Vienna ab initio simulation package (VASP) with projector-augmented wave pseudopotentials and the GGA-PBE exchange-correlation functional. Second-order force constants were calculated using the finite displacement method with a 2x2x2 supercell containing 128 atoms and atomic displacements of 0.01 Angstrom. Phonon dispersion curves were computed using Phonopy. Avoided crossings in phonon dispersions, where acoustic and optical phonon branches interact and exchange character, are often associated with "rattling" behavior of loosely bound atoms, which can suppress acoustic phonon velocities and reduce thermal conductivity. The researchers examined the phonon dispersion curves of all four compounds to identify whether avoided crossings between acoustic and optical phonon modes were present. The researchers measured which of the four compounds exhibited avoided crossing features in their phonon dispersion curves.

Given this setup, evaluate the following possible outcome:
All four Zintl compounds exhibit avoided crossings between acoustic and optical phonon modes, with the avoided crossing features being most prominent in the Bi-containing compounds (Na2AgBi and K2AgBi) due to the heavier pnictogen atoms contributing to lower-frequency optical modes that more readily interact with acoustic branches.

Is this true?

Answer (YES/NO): NO